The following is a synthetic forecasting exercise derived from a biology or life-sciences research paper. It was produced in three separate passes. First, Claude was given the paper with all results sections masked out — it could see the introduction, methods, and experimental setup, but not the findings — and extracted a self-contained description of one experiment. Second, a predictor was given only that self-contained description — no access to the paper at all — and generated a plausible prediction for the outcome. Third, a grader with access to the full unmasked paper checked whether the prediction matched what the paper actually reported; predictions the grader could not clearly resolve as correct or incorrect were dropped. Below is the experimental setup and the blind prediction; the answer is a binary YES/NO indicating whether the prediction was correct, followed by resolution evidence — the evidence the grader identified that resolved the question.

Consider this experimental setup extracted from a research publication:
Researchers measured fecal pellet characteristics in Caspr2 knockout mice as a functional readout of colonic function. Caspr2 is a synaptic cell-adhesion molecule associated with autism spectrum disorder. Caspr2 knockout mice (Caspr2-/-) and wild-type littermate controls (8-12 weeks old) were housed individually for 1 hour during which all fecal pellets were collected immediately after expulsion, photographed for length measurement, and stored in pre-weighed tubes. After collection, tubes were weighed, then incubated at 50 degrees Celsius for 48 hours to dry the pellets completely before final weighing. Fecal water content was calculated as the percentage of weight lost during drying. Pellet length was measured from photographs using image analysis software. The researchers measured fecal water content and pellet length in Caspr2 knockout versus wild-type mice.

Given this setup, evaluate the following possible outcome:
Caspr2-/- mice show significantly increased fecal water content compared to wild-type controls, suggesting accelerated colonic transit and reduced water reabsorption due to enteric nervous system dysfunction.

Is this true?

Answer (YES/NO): NO